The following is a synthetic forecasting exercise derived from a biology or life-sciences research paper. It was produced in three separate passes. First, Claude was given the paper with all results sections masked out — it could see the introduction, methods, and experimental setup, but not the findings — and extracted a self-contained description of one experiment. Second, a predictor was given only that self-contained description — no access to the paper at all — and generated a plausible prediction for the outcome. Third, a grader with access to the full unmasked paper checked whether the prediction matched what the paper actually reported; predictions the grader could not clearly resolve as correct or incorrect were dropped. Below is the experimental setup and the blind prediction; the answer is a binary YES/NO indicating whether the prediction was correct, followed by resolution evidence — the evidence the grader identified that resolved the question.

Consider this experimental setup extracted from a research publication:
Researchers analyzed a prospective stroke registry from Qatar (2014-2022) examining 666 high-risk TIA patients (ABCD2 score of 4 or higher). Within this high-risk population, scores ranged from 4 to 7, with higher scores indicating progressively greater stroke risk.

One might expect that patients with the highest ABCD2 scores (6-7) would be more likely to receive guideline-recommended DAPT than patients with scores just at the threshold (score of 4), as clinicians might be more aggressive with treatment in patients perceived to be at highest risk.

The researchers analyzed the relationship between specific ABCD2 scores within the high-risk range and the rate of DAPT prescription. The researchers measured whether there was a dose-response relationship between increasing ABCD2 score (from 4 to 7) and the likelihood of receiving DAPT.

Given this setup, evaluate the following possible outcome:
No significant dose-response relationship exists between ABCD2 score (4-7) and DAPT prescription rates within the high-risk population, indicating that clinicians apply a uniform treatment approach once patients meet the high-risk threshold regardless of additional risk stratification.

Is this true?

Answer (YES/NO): YES